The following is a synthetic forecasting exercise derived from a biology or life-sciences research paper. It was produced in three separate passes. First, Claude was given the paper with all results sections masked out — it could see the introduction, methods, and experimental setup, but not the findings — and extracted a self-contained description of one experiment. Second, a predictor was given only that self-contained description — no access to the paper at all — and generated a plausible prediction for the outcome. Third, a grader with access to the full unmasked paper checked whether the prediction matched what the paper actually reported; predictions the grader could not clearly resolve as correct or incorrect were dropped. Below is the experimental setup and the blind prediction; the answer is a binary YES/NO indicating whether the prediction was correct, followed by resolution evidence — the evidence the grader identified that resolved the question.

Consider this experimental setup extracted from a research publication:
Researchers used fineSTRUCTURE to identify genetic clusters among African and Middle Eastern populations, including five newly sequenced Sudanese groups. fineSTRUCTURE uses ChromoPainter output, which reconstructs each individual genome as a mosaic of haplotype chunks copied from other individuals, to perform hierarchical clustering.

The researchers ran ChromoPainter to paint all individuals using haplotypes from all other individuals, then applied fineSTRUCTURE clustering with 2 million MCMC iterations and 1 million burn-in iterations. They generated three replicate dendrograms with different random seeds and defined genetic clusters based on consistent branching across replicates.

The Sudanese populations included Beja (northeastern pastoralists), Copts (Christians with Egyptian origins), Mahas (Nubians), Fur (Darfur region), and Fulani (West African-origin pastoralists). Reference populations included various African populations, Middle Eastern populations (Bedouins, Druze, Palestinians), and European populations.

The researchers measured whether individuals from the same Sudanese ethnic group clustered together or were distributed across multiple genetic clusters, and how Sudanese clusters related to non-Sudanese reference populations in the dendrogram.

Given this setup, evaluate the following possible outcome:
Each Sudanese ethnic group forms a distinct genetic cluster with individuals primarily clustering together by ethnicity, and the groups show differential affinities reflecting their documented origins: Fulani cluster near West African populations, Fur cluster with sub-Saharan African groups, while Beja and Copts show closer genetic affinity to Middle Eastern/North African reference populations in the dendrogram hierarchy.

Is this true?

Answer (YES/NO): NO